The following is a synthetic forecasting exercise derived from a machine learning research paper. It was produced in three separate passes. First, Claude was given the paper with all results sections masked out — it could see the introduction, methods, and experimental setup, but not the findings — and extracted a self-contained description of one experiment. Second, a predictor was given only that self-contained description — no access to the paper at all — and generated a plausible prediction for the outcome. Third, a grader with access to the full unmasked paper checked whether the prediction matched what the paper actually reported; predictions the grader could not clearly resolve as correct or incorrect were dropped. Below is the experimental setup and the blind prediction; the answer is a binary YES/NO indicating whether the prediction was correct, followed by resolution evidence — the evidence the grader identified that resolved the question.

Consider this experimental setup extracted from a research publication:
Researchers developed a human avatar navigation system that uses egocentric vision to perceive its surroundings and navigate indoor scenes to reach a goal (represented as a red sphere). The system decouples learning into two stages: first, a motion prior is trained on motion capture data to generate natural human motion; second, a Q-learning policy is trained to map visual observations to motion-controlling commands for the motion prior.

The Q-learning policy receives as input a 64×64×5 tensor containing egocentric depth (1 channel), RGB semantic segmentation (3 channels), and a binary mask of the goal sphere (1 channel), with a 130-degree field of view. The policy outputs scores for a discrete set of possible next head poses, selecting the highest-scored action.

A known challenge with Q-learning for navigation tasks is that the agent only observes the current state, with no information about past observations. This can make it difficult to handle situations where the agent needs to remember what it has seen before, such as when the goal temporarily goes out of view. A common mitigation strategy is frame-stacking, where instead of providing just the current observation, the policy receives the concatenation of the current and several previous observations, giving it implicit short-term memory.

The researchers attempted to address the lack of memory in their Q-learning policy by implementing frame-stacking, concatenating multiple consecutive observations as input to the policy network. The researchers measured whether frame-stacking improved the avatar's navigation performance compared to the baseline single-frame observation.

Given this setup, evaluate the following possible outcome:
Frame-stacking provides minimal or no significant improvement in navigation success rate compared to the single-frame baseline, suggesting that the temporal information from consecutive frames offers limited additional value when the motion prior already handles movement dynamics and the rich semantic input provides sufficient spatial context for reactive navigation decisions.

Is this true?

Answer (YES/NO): YES